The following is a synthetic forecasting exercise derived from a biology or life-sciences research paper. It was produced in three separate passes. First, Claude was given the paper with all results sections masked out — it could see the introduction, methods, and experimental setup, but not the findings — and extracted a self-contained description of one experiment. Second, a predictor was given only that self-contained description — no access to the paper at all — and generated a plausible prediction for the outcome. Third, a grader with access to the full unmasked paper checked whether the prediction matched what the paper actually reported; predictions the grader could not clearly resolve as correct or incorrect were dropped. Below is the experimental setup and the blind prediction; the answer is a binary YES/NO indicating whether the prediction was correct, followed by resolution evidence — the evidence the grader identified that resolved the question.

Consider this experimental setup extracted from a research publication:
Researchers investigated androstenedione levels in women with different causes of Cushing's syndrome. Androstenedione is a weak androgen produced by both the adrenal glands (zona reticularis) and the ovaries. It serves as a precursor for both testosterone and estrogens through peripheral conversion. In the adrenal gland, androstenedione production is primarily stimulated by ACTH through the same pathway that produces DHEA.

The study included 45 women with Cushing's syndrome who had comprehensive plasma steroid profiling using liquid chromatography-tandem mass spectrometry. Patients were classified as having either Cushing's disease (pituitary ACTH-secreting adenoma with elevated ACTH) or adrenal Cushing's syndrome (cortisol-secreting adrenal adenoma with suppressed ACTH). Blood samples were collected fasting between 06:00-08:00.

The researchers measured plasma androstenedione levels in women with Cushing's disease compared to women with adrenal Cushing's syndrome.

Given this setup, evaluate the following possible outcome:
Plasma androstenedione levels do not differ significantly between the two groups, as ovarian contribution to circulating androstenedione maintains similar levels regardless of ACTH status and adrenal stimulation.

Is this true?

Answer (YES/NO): NO